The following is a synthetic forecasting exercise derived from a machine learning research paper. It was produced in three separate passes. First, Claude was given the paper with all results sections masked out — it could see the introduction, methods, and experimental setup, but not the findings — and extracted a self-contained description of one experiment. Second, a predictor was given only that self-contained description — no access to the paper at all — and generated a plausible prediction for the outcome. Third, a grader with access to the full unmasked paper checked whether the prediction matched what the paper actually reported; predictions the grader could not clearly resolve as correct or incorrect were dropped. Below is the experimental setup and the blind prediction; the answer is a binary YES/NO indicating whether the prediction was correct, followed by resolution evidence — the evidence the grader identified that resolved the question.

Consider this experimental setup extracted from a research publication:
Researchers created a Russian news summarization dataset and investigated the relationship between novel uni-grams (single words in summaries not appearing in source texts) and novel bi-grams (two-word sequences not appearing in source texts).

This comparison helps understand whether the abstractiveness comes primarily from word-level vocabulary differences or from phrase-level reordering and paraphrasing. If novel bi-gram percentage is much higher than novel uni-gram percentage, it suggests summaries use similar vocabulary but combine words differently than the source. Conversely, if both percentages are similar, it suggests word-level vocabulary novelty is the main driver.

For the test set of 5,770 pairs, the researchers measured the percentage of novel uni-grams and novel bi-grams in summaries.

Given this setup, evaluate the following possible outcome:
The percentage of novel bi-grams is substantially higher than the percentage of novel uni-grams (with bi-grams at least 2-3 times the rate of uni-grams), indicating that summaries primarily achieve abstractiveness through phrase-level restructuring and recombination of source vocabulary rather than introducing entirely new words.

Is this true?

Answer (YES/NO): YES